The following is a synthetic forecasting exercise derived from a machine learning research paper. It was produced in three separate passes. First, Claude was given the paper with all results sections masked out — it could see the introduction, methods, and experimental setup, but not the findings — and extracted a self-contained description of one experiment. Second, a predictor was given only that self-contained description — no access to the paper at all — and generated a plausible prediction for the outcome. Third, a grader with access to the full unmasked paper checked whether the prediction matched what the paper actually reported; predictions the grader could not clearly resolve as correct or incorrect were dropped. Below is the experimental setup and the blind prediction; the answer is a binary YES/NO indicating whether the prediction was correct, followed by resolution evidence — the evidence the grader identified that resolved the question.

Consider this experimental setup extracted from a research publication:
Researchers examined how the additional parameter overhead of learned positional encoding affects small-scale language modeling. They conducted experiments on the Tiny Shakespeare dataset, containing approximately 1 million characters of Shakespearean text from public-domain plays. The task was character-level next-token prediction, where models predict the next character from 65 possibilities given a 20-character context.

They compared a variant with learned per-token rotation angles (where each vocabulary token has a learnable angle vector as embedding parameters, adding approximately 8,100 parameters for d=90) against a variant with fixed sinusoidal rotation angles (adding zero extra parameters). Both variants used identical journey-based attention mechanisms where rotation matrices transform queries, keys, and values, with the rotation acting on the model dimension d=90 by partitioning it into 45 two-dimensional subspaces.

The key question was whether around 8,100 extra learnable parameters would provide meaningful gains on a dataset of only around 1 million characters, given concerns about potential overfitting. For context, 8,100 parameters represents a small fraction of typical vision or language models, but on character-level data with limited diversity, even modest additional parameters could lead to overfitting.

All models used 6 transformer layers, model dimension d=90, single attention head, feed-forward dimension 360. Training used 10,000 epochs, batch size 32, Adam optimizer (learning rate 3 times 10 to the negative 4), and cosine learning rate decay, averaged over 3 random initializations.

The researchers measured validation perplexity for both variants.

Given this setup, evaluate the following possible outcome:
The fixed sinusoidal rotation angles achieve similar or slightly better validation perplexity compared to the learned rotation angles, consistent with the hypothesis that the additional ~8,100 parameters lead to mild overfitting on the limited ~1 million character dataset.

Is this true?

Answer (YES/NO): NO